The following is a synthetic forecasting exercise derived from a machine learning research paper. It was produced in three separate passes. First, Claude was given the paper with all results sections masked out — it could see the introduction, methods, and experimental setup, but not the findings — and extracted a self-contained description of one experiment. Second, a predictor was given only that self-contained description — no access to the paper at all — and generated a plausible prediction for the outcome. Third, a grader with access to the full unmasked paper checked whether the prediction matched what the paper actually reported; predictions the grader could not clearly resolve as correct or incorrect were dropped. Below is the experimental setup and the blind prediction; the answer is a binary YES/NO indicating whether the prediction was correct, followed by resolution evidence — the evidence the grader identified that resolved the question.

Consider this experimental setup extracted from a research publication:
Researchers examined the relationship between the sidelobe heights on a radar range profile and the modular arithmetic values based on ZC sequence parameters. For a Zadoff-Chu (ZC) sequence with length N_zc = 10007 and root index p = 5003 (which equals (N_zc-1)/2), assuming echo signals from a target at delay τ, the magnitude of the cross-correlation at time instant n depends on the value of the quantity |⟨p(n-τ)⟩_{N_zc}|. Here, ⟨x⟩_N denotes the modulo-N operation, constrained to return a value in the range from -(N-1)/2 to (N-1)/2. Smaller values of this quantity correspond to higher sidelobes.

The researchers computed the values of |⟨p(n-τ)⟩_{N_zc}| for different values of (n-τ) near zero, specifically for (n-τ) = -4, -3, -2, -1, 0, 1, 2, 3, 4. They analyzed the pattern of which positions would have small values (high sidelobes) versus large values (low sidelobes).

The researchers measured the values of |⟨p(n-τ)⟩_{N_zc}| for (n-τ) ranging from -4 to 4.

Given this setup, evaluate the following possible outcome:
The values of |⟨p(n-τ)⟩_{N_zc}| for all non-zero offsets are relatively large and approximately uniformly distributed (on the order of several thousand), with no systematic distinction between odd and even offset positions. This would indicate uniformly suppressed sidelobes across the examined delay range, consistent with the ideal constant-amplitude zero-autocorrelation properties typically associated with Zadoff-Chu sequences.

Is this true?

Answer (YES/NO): NO